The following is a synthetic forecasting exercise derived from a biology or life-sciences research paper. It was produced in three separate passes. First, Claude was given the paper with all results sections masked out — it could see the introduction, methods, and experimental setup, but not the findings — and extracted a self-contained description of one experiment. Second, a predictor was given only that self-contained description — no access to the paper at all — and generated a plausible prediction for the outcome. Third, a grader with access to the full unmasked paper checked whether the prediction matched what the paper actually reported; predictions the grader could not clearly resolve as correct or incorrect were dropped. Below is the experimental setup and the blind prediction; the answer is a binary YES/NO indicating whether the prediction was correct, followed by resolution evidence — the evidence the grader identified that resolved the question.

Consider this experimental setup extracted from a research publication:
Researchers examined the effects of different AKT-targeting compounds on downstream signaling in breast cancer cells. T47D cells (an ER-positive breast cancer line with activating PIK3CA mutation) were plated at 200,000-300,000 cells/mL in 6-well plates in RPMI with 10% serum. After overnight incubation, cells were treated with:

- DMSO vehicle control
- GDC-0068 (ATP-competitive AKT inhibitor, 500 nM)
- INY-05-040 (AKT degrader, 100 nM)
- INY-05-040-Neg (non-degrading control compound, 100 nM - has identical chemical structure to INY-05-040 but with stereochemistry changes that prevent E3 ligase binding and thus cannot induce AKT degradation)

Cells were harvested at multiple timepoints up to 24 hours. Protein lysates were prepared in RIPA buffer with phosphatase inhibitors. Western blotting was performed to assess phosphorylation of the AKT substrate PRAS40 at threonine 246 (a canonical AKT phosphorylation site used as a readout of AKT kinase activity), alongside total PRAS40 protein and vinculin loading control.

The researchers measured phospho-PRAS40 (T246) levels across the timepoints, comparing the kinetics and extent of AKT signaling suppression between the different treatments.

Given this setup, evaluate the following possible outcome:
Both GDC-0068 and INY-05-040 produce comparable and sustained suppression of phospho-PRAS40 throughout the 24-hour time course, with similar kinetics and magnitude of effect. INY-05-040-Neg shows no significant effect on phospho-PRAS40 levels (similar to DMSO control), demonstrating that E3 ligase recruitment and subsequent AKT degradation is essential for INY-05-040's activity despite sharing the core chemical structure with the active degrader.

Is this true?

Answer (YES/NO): NO